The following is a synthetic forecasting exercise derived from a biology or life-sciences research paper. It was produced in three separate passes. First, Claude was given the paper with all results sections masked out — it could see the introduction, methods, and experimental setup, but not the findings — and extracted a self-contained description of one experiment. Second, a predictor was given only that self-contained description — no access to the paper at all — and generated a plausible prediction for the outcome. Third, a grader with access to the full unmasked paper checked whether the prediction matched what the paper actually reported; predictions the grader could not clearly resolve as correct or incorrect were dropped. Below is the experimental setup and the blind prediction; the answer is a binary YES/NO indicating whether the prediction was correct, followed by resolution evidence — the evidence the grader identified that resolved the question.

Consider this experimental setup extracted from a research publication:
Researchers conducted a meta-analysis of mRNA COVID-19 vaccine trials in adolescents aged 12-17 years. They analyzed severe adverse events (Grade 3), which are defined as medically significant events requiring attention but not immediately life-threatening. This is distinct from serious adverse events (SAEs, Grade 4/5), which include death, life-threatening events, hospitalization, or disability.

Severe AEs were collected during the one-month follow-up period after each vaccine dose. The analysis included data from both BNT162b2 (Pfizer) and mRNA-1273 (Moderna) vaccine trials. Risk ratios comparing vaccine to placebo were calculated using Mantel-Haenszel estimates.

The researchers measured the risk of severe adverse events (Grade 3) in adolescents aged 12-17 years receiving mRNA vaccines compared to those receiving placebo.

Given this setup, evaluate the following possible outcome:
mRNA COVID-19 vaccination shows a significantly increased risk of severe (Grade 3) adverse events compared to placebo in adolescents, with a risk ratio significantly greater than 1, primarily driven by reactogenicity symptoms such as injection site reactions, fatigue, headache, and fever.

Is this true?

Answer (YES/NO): NO